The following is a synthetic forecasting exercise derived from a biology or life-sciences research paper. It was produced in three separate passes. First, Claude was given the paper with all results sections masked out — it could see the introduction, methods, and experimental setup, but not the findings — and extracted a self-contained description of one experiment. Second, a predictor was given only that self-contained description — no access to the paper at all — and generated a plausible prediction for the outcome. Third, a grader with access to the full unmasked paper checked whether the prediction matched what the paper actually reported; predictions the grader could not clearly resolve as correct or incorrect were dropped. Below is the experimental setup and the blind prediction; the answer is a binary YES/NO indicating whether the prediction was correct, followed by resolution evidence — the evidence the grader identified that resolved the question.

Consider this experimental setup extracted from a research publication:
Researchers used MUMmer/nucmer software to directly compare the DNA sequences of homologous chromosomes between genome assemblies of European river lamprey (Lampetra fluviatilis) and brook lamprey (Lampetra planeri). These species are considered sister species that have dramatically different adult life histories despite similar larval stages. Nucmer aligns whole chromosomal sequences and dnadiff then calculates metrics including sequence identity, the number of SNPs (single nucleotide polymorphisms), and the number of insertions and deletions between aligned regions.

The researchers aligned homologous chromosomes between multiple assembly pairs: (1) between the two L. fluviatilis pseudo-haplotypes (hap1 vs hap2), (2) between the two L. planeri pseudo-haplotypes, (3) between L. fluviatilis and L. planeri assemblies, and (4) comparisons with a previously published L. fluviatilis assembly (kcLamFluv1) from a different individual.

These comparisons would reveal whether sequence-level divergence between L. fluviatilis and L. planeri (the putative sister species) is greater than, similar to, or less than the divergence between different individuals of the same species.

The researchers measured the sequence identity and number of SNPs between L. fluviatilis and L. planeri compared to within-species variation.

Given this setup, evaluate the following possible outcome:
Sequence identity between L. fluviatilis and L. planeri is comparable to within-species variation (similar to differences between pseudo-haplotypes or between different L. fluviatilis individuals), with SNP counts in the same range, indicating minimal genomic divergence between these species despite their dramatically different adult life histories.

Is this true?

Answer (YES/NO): YES